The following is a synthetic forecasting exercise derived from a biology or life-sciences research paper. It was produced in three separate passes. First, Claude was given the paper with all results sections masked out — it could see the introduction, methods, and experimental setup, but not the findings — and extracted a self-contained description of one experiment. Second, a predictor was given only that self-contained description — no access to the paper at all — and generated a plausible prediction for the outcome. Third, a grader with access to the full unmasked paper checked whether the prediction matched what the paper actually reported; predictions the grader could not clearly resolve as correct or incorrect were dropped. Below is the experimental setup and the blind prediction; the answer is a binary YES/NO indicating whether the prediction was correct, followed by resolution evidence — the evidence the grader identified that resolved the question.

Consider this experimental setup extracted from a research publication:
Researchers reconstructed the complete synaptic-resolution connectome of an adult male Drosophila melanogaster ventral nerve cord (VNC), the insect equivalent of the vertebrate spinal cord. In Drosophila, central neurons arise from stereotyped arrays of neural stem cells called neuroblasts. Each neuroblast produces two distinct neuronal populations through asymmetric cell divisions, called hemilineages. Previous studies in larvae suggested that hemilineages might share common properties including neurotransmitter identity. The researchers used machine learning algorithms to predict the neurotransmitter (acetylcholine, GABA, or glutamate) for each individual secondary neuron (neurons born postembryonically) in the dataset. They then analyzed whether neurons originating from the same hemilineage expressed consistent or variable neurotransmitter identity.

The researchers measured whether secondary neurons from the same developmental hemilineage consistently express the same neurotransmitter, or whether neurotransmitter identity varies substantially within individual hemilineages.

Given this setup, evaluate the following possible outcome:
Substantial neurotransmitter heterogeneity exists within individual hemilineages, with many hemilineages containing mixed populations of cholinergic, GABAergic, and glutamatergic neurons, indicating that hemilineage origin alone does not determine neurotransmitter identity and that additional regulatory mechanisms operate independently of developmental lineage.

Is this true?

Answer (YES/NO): NO